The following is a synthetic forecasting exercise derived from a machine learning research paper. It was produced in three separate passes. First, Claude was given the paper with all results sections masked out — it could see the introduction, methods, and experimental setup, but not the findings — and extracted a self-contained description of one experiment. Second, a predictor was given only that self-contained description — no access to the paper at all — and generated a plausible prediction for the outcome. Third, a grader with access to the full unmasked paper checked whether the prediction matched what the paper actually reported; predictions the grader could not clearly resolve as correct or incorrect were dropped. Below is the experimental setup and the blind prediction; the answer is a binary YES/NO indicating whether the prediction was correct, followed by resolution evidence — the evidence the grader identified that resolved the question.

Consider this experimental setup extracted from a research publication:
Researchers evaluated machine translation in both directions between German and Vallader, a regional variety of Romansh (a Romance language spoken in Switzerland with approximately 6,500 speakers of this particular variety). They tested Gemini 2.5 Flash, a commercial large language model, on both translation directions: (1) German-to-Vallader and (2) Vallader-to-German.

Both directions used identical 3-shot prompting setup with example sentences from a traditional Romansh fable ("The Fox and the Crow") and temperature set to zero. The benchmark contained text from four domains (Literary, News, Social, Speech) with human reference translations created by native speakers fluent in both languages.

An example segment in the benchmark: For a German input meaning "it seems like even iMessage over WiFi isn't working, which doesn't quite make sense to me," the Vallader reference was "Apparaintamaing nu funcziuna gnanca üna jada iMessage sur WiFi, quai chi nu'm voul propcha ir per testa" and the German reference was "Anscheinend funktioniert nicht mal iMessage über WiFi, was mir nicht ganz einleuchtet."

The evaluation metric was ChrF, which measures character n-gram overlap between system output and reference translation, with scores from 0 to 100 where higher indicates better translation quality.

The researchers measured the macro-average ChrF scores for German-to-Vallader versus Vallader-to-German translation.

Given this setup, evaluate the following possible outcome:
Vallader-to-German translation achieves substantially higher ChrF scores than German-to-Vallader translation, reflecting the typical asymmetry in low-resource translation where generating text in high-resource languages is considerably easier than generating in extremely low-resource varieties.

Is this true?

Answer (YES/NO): YES